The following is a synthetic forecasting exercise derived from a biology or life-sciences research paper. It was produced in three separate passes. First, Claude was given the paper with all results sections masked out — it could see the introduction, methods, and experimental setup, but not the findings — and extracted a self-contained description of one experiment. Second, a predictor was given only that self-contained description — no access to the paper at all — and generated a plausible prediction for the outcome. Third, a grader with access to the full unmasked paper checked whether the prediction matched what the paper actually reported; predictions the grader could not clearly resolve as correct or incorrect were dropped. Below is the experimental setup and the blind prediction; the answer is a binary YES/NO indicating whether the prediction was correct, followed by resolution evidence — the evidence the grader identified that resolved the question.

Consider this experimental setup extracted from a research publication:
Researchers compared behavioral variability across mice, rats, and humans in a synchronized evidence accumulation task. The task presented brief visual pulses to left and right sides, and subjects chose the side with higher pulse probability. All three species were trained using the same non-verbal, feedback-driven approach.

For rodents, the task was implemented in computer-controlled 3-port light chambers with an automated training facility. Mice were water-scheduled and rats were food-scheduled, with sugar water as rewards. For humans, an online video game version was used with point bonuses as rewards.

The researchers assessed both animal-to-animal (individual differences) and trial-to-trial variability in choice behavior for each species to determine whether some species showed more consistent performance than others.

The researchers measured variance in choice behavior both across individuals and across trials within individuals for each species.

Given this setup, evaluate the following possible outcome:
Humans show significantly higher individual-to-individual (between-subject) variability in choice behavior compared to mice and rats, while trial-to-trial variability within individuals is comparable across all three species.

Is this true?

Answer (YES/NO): NO